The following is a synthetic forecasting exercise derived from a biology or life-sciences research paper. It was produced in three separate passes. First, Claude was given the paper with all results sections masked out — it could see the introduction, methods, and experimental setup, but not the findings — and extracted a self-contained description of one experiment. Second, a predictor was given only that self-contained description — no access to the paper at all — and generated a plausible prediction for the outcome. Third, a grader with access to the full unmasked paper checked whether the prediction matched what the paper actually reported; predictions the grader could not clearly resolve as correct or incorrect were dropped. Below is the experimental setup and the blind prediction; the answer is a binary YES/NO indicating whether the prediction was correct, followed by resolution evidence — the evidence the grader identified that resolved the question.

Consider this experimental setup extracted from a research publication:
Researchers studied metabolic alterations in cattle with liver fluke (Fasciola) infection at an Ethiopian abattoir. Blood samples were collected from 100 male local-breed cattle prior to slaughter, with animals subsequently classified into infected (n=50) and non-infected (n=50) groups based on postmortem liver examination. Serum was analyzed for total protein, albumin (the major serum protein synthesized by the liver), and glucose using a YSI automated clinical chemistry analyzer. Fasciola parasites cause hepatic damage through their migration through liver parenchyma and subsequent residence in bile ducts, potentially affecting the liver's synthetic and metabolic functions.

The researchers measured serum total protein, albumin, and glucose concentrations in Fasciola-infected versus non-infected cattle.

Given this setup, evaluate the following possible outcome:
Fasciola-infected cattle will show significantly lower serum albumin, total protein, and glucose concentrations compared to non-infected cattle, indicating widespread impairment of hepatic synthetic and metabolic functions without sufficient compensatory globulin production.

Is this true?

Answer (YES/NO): YES